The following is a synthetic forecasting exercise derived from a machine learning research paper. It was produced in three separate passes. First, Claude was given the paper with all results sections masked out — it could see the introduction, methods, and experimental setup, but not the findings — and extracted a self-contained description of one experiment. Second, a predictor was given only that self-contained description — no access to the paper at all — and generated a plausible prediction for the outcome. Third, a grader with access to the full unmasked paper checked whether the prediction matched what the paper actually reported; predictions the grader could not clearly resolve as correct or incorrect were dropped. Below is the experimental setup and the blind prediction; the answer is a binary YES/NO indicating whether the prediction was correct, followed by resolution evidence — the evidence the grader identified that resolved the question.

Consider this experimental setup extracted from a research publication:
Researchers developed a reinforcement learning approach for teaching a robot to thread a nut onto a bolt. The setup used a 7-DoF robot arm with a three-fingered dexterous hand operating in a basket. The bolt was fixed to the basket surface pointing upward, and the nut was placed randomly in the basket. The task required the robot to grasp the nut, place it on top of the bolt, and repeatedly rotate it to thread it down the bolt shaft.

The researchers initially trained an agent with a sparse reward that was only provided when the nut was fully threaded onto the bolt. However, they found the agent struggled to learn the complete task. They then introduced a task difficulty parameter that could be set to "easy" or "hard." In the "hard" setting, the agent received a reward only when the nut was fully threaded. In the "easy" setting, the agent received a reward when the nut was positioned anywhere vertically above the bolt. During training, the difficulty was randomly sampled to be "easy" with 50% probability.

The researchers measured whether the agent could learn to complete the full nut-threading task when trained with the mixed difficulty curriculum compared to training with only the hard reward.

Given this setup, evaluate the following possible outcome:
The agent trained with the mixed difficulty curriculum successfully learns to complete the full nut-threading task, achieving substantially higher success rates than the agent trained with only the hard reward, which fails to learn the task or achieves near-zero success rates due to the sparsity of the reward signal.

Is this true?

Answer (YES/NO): YES